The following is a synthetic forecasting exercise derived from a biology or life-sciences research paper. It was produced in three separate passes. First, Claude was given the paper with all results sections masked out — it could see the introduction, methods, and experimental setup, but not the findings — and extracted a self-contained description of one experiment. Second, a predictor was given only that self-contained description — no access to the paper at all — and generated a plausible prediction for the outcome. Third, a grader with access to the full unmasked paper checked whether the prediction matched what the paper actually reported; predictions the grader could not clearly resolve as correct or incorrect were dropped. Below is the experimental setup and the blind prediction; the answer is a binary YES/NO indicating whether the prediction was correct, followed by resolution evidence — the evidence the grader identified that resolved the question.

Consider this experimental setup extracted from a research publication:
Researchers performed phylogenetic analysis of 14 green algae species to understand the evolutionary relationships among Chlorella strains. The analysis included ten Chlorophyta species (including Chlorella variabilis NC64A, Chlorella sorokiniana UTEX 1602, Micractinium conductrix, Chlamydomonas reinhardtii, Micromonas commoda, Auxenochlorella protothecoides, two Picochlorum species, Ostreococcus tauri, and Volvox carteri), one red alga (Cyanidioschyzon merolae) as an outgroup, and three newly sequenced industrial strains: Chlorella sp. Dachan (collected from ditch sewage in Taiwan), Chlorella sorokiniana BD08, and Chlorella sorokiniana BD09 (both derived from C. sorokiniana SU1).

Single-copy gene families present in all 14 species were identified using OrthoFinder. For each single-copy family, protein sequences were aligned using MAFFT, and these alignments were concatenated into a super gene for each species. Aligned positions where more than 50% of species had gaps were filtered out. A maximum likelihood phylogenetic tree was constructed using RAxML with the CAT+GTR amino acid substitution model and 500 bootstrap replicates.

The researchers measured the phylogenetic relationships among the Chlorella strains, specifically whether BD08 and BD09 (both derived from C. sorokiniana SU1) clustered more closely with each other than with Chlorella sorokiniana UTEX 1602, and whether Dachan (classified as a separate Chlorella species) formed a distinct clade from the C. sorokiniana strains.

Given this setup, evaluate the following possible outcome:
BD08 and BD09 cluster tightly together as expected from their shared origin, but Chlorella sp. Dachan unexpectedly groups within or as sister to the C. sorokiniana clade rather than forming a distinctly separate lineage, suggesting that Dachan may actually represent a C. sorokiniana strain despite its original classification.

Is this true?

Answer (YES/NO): NO